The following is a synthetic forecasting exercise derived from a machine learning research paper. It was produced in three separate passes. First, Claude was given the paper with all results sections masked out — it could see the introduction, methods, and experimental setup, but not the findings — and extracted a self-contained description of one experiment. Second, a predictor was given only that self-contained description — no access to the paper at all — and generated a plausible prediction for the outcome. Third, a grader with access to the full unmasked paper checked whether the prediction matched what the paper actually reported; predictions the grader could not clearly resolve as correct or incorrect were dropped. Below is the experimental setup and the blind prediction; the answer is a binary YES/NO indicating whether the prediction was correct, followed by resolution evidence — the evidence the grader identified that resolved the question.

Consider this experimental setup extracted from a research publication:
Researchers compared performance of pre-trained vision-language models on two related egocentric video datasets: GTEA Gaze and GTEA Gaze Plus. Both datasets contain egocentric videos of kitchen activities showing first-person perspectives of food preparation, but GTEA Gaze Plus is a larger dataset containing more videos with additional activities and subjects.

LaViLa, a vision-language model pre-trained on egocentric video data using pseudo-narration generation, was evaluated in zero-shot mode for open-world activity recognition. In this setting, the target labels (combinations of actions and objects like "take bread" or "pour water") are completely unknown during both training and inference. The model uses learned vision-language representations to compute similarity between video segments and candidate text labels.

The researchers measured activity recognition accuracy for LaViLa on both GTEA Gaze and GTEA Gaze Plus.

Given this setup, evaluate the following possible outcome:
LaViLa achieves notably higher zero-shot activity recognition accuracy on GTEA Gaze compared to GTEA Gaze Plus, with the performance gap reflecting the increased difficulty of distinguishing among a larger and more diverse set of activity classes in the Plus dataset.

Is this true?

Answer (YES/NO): NO